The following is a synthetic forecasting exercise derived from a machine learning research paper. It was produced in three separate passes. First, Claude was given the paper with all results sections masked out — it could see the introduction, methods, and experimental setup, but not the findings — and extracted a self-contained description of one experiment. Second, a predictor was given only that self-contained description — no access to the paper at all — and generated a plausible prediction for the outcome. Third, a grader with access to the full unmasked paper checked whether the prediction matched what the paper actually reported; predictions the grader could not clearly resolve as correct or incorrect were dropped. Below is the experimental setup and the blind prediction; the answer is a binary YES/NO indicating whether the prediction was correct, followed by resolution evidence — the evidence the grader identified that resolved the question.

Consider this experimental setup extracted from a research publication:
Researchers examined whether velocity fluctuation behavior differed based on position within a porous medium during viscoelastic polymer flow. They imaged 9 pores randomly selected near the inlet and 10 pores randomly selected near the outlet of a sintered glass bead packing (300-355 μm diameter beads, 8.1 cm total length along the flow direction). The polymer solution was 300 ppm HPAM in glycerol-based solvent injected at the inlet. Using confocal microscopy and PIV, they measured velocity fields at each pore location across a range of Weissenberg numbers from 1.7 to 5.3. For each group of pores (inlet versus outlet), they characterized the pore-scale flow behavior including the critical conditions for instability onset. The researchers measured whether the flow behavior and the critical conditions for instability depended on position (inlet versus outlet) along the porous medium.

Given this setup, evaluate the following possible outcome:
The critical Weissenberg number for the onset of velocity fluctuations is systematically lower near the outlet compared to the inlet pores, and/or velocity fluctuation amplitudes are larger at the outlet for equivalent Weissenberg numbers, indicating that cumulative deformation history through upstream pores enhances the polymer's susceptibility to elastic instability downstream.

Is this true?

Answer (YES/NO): NO